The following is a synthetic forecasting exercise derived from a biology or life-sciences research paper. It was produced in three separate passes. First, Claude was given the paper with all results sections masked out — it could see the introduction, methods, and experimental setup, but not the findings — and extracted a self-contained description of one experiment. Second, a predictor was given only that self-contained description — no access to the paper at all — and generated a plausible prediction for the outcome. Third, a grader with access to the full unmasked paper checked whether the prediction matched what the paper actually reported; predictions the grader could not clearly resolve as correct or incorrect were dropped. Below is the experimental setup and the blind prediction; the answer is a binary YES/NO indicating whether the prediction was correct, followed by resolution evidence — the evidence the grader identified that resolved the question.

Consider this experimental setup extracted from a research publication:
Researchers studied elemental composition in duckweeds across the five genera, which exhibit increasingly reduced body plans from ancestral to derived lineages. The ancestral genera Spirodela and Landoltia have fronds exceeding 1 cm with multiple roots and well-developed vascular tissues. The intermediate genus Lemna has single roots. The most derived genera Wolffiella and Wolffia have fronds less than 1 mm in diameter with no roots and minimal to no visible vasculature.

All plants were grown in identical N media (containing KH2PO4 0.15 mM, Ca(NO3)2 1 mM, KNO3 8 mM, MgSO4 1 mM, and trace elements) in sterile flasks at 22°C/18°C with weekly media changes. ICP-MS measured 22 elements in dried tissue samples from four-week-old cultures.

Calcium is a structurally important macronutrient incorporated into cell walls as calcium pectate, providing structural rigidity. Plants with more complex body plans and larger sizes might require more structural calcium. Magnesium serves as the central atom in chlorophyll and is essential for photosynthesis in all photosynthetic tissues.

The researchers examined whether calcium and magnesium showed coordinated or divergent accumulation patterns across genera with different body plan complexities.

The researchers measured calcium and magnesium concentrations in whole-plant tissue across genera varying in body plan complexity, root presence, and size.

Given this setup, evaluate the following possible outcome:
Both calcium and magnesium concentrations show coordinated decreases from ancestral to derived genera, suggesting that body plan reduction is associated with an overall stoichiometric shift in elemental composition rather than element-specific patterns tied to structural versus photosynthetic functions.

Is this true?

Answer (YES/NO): YES